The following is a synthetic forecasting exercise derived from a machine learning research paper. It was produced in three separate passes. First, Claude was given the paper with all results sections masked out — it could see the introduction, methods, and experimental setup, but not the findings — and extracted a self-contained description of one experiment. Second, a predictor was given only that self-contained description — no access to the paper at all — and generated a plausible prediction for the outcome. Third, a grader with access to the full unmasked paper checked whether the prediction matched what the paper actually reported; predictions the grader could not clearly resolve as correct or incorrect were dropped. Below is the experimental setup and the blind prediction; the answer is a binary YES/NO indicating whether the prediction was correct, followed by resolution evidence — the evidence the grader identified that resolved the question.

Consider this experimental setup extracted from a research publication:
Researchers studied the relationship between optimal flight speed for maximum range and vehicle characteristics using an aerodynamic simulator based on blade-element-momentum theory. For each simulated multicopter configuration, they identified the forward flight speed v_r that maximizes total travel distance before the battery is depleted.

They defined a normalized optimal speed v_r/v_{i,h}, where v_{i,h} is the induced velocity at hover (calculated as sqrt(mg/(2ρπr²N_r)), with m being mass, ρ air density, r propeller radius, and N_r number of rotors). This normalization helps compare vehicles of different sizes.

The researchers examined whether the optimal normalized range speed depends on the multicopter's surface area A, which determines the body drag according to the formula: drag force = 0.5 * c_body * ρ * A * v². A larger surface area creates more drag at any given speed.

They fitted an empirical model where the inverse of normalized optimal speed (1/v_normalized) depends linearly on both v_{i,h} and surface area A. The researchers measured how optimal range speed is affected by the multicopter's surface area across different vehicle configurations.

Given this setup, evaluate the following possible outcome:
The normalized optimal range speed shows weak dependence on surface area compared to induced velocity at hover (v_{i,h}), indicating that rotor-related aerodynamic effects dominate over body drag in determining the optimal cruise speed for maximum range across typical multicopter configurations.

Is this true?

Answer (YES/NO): NO